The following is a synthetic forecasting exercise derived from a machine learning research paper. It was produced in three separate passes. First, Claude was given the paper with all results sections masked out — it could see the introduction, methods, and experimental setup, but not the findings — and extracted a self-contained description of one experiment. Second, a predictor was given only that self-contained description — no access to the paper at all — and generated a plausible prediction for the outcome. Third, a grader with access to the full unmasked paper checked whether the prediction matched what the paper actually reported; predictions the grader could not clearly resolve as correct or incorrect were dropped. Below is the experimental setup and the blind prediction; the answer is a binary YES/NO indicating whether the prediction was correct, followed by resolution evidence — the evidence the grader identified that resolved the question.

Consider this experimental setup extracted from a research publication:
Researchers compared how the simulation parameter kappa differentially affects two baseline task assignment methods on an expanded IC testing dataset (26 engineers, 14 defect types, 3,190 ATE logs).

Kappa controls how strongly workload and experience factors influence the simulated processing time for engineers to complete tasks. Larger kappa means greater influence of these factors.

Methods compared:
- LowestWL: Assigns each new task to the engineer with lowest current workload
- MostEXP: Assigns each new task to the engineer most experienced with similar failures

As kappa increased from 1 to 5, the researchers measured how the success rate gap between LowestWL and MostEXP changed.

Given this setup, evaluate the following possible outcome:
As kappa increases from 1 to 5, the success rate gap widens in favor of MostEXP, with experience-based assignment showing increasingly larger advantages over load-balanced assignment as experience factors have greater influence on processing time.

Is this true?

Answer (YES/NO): NO